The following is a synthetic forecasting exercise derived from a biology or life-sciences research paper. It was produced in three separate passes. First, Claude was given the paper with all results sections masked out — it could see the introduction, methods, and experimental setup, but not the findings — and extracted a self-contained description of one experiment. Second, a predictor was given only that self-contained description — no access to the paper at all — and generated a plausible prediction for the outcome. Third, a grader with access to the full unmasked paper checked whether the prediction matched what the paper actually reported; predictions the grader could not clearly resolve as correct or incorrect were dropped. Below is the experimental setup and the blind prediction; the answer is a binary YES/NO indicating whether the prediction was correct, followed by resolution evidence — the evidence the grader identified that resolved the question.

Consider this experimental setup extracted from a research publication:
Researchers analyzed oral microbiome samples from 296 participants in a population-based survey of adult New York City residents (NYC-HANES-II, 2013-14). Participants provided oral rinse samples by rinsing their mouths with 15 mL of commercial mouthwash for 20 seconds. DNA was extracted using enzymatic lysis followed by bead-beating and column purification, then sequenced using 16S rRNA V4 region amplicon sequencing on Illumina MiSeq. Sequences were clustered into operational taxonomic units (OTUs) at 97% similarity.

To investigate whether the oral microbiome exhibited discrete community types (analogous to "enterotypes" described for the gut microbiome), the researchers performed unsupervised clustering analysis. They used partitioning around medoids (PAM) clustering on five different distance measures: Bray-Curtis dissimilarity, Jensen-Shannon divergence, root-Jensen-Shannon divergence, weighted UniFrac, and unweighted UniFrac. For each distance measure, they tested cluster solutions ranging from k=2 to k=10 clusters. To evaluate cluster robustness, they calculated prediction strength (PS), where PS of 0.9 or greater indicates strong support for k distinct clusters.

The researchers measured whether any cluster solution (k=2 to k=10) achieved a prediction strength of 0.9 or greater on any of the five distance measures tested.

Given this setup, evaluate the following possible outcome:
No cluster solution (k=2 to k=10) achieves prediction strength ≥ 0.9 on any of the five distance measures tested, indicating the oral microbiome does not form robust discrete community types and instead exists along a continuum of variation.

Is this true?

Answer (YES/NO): YES